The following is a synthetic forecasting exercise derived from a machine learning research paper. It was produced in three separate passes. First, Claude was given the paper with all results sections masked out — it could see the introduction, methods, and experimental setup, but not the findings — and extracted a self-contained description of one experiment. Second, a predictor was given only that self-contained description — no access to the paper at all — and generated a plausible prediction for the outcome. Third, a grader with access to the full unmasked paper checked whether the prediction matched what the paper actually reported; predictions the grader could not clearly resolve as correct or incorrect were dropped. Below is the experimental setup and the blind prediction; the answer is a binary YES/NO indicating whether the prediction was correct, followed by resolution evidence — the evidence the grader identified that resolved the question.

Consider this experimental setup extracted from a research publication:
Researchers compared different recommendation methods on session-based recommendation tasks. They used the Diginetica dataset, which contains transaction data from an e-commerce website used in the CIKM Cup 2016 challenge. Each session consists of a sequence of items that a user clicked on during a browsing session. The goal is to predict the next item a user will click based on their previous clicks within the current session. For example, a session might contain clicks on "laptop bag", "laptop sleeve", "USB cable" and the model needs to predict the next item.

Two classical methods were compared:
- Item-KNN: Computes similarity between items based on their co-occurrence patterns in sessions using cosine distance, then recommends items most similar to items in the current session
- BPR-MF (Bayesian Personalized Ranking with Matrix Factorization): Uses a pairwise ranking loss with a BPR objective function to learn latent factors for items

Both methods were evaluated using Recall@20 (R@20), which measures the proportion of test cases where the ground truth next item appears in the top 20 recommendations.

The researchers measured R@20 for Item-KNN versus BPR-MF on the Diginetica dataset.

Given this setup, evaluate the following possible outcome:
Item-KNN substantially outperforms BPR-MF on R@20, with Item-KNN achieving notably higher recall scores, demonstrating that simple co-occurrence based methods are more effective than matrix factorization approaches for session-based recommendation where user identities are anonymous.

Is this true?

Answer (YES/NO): YES